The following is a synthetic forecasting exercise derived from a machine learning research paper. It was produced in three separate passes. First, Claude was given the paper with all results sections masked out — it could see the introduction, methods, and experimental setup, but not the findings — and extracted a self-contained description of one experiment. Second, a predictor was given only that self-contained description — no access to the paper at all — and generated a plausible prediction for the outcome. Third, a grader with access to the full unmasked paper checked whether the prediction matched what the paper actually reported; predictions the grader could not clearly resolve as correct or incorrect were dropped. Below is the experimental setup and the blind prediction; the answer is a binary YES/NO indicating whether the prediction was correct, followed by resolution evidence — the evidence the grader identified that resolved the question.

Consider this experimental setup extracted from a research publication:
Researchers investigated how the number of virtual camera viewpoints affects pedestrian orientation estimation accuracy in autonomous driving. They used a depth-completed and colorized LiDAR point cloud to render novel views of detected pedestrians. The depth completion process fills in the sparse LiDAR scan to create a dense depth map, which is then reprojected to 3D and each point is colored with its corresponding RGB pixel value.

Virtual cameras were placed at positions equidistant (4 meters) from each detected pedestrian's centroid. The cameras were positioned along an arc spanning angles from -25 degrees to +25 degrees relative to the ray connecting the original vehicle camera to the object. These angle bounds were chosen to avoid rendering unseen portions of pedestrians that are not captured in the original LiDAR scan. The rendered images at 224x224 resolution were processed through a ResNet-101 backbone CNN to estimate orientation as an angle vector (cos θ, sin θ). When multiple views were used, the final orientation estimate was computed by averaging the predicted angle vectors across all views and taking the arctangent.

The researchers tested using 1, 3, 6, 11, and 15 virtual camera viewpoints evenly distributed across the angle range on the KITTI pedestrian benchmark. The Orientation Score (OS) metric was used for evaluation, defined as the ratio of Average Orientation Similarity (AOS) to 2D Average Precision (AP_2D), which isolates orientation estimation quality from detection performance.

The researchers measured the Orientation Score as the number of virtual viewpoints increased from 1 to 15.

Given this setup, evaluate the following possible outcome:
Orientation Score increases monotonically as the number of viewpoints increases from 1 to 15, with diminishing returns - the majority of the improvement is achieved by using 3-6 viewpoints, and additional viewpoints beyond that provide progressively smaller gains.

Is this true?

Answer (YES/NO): NO